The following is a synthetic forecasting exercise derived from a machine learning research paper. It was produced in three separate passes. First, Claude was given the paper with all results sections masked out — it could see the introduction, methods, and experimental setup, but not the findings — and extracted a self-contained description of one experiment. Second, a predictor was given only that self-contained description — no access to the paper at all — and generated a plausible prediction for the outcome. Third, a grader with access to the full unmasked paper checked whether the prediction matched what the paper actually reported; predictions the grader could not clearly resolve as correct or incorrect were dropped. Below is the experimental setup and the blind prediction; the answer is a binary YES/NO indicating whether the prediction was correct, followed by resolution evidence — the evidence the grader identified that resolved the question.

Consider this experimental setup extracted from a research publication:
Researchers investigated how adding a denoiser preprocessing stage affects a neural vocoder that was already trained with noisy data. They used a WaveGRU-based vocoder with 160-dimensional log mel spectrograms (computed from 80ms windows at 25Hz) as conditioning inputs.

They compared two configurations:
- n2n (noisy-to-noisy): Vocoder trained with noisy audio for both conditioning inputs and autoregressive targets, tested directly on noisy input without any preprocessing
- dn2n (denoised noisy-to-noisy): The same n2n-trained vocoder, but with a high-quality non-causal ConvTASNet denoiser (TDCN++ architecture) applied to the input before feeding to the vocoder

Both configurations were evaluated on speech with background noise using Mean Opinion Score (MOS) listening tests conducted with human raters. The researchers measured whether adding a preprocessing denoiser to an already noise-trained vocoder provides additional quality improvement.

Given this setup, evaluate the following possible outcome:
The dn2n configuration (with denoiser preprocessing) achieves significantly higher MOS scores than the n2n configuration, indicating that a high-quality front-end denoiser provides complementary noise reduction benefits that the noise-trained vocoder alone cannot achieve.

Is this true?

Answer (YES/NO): YES